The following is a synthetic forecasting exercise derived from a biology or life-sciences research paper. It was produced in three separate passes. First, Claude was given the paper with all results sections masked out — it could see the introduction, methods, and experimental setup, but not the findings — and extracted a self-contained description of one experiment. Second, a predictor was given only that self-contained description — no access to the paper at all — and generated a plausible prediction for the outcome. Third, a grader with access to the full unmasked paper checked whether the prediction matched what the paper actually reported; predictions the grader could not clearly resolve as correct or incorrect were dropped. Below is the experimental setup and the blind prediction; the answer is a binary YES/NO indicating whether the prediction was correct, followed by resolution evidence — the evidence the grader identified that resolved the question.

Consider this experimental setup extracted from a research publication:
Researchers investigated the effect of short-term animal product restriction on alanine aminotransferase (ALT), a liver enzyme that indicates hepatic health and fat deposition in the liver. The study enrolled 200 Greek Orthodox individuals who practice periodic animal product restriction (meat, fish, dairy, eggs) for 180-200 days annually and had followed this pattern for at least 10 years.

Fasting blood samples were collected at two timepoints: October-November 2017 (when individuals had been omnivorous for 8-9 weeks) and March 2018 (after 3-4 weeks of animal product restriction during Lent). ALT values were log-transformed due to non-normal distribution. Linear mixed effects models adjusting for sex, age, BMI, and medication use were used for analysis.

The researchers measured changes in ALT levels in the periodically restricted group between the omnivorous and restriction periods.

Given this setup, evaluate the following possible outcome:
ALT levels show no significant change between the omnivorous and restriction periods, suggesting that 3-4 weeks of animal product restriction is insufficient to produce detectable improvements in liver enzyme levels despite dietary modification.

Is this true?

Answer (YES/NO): NO